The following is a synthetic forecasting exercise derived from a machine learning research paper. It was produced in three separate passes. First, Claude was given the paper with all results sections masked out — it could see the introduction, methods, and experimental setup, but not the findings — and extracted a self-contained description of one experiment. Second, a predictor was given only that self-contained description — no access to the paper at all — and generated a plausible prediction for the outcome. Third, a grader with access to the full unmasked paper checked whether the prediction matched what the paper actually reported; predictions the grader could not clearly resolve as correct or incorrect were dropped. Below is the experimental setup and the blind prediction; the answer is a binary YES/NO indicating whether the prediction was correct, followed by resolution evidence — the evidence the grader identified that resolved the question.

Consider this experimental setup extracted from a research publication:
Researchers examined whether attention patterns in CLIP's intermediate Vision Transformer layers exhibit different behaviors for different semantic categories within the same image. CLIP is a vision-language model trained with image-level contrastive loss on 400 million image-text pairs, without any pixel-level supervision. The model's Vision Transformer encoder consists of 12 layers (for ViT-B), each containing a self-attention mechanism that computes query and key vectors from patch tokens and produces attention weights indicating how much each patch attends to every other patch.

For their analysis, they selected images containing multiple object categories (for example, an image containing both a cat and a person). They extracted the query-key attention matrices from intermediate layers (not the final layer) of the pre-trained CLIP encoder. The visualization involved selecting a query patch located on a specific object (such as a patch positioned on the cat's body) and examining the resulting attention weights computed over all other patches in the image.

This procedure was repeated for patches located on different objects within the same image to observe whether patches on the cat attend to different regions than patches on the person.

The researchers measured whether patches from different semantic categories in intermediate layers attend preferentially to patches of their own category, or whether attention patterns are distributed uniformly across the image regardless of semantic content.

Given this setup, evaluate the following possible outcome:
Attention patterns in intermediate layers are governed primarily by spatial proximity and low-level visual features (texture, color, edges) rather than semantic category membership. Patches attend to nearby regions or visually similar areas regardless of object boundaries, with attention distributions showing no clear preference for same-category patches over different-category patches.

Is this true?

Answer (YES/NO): NO